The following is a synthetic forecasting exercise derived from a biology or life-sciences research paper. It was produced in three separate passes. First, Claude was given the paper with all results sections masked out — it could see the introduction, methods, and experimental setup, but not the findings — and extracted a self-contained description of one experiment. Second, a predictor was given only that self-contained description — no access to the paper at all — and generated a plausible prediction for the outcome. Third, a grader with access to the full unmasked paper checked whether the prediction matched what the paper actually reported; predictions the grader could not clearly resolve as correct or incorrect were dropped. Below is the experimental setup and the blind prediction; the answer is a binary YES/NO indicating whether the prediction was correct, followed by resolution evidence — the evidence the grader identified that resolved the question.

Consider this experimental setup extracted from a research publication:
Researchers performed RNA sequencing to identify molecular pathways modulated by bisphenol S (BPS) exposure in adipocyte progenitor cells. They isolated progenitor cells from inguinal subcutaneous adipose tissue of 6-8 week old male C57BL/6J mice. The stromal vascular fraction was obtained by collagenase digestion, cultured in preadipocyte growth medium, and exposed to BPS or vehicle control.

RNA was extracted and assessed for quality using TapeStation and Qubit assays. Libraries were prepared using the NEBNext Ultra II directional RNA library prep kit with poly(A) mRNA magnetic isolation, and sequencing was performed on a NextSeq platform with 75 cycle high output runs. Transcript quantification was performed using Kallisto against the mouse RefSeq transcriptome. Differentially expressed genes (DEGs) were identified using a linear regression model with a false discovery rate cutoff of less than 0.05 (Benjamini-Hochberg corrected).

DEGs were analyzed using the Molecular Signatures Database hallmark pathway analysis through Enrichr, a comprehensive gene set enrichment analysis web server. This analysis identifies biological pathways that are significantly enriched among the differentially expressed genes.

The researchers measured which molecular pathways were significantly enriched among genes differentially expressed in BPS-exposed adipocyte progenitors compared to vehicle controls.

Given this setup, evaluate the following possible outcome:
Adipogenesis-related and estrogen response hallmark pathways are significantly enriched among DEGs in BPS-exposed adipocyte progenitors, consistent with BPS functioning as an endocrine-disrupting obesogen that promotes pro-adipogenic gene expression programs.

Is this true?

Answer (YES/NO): NO